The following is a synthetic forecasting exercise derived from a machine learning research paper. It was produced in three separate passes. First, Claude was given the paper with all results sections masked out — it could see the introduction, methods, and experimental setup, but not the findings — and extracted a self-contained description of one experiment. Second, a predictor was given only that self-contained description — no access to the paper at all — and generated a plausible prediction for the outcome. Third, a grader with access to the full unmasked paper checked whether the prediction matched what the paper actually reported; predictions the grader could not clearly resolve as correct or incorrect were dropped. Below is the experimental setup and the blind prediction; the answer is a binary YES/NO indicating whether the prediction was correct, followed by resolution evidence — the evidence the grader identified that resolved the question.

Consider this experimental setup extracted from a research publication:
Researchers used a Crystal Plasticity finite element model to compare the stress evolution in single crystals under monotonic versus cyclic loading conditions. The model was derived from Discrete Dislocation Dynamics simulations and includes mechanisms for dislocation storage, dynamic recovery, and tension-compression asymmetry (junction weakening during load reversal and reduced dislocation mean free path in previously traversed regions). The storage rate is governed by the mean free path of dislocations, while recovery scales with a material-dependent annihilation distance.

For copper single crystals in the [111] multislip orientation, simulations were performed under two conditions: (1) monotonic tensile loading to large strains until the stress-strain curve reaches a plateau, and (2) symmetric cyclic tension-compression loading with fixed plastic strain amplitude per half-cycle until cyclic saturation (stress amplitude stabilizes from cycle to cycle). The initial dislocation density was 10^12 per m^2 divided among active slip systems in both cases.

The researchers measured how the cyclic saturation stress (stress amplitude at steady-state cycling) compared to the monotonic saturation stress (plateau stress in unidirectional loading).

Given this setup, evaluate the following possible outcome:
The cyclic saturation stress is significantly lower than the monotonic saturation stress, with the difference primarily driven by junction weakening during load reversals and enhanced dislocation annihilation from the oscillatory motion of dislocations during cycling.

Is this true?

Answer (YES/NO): NO